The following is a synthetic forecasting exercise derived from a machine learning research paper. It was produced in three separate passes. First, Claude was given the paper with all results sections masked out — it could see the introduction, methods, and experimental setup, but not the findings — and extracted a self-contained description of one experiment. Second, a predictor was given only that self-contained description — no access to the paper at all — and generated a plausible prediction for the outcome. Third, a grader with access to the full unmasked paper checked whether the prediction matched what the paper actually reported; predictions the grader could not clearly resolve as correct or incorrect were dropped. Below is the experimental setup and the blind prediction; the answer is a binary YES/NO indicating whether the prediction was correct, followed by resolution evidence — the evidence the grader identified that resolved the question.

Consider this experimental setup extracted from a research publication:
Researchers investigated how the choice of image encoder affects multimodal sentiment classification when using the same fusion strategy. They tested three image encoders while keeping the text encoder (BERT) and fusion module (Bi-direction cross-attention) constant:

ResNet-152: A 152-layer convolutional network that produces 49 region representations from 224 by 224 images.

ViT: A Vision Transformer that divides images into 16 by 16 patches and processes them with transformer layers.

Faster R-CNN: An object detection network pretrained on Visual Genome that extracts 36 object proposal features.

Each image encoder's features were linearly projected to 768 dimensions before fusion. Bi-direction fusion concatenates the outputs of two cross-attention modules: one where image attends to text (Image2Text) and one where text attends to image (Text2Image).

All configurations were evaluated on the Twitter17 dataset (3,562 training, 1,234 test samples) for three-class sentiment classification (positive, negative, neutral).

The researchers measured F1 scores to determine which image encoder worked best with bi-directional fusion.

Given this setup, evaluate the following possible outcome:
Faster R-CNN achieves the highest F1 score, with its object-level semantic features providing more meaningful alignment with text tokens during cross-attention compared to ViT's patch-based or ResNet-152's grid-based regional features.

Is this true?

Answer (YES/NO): YES